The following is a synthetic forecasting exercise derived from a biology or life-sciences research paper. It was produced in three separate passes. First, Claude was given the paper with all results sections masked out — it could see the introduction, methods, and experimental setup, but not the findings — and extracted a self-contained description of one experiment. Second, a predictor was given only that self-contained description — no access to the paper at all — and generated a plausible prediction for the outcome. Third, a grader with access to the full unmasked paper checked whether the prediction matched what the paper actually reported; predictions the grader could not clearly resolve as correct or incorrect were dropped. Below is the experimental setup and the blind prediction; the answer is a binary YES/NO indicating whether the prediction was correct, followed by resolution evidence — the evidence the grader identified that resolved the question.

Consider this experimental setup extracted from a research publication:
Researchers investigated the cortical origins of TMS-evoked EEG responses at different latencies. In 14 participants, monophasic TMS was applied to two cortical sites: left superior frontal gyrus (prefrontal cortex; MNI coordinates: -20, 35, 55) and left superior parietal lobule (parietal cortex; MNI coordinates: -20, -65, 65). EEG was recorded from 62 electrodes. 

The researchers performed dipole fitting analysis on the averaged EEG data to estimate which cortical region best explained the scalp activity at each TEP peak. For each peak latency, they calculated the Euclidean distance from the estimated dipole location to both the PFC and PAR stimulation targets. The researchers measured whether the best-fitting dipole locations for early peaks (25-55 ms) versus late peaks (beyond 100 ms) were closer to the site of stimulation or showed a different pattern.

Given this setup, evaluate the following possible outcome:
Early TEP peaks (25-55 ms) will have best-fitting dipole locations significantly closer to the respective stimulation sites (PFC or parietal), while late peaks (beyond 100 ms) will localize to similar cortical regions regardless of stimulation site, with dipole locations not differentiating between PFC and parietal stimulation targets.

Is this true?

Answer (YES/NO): YES